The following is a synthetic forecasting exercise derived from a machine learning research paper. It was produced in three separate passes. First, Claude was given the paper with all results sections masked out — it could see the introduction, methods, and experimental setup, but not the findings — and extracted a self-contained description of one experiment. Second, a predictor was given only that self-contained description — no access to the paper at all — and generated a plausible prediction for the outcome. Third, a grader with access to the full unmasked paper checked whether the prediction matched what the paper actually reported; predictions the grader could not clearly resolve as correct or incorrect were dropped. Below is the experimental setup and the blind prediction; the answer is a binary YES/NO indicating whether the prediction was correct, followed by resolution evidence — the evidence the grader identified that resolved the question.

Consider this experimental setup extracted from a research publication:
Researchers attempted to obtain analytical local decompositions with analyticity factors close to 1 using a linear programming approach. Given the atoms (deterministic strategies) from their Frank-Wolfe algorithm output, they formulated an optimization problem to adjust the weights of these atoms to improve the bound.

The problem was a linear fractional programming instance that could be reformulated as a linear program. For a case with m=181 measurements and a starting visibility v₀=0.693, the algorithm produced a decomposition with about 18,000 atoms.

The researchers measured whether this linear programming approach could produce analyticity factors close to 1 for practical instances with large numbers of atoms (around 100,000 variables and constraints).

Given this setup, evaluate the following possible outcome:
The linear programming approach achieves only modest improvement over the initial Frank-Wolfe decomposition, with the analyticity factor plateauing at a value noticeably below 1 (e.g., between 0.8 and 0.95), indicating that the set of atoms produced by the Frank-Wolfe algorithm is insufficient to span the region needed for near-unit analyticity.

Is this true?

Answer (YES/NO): NO